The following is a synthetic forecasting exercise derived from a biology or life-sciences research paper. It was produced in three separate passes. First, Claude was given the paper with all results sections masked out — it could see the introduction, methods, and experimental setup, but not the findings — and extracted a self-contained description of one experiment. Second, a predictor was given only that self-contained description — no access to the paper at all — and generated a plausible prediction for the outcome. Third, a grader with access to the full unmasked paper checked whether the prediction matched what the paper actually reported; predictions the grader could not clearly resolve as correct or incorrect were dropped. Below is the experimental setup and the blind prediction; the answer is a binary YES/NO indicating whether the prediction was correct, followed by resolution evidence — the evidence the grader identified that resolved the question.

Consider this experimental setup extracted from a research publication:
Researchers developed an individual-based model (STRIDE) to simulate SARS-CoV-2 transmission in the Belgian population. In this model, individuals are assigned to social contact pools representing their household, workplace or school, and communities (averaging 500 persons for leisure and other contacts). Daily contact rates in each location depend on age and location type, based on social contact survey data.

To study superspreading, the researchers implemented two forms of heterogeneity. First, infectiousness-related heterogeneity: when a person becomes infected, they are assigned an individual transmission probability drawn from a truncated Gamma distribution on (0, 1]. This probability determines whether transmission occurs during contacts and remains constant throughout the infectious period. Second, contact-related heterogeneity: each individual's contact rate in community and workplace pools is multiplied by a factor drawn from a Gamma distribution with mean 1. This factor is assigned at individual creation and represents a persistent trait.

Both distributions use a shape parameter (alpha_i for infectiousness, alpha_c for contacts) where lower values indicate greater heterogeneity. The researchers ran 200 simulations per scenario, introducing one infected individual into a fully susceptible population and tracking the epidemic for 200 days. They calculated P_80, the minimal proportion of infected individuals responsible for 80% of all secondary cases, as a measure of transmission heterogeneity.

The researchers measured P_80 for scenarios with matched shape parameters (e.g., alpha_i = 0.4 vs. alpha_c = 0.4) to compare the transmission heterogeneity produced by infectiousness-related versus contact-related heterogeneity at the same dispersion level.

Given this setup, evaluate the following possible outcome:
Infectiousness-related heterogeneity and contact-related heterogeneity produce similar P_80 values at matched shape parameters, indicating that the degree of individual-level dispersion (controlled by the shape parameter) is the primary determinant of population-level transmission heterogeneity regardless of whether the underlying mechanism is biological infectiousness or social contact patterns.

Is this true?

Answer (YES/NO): NO